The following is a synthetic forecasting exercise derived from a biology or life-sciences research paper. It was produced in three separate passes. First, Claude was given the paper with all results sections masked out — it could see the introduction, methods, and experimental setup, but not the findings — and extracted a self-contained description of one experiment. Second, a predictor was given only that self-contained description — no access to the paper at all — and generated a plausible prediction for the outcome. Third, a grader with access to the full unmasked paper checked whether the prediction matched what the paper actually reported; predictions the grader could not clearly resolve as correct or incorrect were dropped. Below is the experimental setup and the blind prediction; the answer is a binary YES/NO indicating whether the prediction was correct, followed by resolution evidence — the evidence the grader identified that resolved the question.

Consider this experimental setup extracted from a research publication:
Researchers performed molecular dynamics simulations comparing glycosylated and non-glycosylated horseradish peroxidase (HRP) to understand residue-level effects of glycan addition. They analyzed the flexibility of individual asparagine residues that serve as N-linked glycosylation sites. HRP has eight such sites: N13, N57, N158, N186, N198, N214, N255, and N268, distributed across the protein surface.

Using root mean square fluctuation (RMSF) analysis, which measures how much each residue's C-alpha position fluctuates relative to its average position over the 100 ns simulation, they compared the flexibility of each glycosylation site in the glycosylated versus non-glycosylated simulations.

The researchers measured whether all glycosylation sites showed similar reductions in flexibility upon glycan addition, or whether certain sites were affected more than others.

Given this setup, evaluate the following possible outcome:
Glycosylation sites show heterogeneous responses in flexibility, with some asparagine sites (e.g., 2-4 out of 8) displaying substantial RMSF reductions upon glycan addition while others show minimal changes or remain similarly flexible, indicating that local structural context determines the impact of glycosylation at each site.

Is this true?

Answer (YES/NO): YES